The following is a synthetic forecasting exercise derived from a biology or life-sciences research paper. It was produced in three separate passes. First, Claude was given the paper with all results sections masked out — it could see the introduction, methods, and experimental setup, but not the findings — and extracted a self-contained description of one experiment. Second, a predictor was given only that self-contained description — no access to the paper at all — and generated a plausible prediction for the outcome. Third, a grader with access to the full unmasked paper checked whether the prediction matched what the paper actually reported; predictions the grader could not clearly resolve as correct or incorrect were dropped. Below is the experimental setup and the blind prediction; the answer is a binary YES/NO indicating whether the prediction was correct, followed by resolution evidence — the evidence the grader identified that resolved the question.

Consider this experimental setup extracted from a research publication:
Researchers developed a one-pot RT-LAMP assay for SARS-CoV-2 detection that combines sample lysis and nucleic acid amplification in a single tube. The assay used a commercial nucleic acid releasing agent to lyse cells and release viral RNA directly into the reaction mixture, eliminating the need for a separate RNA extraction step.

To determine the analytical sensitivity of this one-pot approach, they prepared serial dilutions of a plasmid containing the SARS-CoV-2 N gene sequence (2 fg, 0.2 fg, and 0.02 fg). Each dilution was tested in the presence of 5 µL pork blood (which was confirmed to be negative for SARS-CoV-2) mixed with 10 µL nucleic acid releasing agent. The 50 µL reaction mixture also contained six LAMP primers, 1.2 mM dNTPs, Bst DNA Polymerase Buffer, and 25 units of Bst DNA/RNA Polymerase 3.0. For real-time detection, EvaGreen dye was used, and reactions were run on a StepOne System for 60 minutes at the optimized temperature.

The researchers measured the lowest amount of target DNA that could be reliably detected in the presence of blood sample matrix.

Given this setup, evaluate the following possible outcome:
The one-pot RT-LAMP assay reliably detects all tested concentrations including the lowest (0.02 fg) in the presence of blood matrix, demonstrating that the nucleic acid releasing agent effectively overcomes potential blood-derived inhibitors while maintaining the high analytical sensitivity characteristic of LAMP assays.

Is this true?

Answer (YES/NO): NO